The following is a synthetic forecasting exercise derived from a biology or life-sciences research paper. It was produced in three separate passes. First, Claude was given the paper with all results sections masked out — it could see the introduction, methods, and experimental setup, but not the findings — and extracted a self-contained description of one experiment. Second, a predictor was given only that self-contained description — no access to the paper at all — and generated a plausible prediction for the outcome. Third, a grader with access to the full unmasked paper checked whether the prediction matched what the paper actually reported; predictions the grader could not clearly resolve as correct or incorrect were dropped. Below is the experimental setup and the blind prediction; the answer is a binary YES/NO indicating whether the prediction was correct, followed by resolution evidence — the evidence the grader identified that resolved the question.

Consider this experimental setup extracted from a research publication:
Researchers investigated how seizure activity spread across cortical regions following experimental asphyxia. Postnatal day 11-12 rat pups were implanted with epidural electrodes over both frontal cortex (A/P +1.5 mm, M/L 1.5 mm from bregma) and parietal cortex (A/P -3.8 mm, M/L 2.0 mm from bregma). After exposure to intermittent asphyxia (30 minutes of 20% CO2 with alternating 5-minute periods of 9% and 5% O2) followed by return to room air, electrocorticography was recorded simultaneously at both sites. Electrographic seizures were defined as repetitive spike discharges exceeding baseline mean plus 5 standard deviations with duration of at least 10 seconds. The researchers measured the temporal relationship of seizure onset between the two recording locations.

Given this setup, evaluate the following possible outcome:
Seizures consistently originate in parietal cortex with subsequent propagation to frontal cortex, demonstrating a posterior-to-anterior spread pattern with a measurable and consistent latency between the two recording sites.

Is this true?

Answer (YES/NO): NO